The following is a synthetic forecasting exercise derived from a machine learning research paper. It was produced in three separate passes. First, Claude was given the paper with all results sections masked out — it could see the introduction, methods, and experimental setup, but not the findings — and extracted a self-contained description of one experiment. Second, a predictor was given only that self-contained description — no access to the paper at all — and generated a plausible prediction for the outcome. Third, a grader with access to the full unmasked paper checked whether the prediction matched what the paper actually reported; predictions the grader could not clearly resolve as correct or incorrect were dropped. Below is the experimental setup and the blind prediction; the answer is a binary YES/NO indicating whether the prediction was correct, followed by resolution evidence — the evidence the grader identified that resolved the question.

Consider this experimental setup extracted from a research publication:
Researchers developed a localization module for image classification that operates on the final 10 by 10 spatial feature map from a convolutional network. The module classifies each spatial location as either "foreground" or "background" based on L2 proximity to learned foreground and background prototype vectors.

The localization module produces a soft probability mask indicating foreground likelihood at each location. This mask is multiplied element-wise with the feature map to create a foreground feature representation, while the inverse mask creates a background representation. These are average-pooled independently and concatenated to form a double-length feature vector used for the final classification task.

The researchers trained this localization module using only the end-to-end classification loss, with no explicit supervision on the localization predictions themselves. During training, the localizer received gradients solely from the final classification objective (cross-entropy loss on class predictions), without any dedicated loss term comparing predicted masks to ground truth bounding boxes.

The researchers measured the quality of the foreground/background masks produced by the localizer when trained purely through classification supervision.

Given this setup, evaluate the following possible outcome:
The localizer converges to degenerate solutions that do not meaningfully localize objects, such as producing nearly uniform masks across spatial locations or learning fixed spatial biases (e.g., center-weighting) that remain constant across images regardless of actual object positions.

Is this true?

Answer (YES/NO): NO